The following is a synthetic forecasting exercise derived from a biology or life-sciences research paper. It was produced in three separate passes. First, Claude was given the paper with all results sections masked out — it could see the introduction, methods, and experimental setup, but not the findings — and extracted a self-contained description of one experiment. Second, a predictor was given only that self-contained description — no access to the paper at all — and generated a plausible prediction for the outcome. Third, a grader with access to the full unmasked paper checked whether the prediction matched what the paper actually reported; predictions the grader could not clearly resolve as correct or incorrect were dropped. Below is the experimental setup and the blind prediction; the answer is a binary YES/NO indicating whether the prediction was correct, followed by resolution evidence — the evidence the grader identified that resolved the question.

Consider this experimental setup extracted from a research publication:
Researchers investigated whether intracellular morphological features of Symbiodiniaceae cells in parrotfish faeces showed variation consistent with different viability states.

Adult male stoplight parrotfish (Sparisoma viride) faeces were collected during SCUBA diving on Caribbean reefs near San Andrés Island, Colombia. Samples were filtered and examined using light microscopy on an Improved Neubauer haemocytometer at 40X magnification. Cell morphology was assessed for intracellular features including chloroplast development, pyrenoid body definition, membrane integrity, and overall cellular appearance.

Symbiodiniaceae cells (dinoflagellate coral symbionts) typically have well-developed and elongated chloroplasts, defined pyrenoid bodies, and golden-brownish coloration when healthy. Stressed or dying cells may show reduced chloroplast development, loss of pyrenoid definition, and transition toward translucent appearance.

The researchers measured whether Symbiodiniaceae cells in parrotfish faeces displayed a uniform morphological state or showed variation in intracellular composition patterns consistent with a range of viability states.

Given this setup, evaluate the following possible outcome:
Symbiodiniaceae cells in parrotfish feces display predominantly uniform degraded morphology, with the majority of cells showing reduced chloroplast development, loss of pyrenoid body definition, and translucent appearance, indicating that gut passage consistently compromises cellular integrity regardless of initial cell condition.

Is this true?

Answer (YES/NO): NO